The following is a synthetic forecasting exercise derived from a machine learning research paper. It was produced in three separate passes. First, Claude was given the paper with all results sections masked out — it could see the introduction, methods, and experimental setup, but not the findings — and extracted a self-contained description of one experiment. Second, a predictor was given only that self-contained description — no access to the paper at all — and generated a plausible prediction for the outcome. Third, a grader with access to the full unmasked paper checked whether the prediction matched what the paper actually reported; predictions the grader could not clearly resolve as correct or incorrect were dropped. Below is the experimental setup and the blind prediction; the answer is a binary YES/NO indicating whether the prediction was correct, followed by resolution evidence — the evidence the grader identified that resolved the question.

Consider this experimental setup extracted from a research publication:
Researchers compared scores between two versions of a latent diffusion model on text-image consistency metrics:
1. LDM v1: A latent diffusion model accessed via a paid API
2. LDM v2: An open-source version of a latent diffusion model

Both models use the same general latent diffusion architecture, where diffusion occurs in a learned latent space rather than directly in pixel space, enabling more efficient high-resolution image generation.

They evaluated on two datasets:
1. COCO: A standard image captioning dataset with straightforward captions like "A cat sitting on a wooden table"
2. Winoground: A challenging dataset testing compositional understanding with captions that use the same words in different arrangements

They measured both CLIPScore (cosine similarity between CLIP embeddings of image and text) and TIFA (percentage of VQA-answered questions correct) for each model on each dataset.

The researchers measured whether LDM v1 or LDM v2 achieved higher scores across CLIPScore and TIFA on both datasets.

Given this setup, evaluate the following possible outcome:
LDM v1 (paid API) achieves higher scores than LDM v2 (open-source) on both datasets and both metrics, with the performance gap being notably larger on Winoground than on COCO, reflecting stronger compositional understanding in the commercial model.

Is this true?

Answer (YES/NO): NO